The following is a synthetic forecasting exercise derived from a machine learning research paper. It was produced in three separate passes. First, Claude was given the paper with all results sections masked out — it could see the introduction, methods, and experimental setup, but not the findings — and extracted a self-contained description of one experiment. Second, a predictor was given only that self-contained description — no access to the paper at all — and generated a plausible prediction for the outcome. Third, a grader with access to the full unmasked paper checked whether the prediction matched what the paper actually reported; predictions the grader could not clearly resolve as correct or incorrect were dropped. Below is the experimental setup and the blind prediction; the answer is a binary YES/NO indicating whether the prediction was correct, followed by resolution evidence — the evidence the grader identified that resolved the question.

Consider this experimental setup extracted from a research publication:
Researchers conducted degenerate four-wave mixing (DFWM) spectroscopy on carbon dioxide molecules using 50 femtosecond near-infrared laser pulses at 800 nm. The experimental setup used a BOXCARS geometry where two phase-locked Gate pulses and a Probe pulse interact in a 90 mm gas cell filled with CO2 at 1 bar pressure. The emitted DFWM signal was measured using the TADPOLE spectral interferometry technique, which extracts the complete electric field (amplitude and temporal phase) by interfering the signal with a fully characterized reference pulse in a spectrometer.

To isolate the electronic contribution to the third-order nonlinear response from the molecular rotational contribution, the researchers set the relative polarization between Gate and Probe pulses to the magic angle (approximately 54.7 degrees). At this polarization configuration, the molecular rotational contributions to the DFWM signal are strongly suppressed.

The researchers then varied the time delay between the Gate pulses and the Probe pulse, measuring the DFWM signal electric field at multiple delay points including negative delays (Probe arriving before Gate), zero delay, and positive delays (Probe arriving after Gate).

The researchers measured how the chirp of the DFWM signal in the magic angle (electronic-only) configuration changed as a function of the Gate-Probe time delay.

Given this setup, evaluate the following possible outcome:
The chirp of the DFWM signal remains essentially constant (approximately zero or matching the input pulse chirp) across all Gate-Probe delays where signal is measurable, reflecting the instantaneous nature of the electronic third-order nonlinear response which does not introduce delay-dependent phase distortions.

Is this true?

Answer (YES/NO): NO